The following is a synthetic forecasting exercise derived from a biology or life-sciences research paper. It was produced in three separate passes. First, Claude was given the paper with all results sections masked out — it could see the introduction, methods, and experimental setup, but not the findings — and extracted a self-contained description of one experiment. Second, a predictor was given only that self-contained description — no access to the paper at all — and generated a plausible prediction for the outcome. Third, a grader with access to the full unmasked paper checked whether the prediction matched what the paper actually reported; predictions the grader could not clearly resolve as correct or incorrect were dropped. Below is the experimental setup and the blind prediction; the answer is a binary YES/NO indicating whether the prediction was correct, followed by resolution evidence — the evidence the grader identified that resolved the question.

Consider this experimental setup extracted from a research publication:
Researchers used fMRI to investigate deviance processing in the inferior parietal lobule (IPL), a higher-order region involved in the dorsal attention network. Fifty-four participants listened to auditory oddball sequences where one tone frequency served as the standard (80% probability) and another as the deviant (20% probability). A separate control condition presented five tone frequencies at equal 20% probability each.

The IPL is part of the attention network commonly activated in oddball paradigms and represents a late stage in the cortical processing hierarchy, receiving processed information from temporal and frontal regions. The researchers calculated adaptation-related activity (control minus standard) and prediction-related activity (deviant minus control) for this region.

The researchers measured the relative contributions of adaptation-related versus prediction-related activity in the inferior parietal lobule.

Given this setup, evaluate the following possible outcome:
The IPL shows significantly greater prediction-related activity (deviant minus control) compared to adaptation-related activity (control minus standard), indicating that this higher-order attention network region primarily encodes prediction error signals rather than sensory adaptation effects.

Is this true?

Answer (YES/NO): NO